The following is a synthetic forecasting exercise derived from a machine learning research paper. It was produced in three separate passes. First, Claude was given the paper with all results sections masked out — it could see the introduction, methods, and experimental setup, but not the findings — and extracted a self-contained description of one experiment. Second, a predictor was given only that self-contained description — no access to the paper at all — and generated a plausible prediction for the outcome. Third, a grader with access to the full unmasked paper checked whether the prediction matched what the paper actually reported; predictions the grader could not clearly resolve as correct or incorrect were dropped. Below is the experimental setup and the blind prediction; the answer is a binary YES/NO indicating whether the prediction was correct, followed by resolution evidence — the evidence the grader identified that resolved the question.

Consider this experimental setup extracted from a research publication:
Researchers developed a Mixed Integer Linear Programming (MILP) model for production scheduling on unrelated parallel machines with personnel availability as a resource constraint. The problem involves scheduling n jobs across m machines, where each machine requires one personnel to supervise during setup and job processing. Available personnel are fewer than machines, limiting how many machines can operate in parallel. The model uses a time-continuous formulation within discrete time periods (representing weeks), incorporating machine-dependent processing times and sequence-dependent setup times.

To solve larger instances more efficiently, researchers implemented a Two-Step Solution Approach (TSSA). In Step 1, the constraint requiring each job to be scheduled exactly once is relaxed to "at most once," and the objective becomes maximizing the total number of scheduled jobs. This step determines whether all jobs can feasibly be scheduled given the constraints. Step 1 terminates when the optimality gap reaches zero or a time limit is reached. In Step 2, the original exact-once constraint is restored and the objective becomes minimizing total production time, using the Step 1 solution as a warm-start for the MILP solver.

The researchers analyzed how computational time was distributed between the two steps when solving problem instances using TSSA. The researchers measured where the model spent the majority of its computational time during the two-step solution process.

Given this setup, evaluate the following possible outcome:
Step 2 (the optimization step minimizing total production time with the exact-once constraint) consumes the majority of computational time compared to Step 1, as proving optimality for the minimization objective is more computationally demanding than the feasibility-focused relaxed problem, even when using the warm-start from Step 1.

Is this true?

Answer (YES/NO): NO